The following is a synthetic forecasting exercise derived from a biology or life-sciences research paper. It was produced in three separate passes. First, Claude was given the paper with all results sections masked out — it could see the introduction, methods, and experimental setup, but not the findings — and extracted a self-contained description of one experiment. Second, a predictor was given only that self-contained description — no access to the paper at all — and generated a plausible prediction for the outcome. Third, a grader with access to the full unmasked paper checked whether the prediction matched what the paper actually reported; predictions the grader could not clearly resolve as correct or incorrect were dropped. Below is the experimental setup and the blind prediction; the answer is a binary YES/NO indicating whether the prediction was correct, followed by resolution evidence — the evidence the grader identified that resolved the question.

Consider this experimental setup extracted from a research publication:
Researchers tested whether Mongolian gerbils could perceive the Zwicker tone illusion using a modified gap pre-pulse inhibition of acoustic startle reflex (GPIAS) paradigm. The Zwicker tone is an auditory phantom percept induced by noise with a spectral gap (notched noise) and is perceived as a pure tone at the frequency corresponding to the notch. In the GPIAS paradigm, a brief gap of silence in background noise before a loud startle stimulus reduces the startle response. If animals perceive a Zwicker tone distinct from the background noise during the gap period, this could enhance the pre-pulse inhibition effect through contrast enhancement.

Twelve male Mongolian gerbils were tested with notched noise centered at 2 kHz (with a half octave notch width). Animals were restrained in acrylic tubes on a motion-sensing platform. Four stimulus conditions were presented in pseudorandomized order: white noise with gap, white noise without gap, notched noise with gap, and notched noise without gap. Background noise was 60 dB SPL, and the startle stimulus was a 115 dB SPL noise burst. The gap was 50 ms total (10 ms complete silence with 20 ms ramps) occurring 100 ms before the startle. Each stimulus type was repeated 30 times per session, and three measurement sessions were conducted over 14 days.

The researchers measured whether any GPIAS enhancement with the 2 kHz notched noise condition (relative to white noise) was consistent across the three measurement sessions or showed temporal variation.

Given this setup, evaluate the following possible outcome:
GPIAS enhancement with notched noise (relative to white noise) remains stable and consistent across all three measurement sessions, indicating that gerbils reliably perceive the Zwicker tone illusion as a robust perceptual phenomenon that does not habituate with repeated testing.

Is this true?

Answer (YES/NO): NO